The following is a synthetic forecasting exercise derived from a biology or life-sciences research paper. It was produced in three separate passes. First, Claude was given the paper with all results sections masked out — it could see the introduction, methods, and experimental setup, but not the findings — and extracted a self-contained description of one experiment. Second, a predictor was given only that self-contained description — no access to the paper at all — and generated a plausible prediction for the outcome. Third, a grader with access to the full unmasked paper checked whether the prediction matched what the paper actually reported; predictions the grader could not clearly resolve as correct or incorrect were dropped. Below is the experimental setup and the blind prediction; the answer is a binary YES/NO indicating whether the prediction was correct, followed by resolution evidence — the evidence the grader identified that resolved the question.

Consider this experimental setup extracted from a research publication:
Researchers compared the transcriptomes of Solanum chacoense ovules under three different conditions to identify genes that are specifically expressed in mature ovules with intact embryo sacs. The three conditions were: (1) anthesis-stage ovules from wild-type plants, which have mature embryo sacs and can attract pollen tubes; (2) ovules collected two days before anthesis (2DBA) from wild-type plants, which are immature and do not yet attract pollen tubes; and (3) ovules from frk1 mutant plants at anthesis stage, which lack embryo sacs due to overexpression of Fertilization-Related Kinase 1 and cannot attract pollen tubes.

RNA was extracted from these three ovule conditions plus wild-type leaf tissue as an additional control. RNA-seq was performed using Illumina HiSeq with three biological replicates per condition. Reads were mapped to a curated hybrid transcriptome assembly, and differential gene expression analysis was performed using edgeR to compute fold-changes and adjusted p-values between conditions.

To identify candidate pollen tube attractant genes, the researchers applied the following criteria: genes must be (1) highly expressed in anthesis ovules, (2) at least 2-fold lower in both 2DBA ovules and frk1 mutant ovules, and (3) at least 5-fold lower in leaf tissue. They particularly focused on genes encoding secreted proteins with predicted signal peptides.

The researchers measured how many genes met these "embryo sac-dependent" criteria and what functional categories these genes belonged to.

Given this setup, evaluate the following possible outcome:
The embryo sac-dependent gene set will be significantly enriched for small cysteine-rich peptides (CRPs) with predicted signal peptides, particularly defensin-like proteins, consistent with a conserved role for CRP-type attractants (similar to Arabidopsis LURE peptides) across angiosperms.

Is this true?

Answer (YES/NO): NO